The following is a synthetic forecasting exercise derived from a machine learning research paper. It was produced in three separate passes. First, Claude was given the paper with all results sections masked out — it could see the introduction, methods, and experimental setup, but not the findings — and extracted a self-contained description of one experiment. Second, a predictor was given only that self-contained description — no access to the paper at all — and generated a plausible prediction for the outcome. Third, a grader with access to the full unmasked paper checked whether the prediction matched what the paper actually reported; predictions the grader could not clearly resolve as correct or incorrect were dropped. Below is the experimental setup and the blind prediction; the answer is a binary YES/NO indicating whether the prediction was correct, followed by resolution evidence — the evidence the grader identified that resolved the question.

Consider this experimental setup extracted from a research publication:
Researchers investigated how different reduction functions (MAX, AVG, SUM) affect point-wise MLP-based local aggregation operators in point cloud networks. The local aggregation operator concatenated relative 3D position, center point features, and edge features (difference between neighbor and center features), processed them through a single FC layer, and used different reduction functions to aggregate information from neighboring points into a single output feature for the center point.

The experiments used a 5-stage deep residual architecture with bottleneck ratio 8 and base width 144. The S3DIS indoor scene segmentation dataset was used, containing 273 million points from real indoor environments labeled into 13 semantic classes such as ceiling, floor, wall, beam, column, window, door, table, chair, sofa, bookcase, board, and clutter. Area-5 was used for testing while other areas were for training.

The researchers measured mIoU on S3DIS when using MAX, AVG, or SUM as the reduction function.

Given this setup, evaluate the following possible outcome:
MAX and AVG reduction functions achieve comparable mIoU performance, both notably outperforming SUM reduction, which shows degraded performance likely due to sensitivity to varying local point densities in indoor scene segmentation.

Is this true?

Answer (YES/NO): NO